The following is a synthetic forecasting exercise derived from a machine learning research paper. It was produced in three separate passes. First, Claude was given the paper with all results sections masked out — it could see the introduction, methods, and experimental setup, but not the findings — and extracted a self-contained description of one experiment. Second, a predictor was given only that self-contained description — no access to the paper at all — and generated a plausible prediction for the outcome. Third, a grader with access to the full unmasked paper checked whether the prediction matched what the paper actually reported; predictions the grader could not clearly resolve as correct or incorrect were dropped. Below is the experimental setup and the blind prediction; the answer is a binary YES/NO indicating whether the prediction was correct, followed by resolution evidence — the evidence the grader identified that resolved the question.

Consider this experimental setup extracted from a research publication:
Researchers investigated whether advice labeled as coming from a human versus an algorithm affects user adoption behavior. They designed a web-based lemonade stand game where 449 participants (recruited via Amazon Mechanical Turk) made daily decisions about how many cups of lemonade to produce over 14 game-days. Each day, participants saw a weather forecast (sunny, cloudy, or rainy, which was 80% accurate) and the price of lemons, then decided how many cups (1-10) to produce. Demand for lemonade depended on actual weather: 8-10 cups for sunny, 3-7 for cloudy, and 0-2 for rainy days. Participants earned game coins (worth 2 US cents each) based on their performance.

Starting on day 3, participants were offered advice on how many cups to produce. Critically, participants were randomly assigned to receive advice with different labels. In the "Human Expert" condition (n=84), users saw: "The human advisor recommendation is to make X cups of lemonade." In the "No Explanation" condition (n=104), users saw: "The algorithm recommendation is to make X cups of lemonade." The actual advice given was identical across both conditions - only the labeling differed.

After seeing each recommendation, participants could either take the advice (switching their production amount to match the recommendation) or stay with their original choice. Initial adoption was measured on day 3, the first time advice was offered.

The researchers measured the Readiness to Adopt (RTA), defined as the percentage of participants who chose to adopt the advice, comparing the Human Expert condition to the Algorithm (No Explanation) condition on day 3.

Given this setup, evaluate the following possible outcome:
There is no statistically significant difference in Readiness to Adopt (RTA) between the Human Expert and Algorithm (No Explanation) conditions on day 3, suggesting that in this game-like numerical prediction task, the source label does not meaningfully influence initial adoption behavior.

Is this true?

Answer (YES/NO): YES